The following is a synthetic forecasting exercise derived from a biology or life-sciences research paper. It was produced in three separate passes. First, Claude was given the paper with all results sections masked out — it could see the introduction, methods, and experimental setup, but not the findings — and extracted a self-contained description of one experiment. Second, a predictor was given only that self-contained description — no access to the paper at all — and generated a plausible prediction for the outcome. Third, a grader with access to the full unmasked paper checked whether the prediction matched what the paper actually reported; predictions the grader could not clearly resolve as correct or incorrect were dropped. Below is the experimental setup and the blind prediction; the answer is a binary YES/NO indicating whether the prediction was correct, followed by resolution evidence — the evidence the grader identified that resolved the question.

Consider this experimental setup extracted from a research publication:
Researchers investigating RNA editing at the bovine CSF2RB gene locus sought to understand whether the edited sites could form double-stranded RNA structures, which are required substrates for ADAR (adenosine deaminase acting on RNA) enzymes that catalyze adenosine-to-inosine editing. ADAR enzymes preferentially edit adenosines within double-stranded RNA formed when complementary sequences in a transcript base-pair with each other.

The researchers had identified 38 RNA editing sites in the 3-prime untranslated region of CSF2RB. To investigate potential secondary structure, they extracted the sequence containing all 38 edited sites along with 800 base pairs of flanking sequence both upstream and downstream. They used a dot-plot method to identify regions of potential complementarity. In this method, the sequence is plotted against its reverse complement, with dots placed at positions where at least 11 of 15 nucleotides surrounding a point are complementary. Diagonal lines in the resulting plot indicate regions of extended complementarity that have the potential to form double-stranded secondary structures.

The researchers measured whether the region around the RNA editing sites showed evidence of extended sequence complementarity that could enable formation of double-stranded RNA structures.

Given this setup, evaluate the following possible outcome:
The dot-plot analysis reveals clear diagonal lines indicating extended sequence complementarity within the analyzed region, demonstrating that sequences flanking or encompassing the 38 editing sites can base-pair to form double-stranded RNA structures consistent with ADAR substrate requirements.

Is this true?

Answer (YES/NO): YES